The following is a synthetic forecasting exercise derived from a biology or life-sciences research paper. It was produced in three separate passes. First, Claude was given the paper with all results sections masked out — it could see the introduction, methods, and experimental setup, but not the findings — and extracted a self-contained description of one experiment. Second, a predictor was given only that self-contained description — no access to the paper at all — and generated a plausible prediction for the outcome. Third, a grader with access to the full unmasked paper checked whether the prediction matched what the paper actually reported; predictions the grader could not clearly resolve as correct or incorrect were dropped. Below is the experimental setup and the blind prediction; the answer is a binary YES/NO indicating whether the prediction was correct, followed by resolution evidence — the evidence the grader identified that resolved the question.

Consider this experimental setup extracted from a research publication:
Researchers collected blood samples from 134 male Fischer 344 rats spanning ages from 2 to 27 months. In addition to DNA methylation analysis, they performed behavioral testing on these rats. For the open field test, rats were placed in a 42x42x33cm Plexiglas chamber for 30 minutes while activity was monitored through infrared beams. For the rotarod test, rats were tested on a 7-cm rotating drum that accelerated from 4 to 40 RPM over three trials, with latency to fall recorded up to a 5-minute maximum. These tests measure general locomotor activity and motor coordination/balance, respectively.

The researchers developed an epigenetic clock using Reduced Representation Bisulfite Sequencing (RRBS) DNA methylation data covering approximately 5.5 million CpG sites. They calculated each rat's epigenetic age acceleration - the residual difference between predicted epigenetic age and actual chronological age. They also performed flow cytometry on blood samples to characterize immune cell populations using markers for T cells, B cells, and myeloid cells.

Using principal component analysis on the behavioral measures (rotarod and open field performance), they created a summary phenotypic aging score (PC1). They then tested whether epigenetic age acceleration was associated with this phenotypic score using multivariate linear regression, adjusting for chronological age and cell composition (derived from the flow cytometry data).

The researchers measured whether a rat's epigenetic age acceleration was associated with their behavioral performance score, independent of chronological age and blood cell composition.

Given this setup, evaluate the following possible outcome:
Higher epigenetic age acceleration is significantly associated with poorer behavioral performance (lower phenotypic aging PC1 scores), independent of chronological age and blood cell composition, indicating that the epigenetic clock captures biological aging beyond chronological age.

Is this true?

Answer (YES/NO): NO